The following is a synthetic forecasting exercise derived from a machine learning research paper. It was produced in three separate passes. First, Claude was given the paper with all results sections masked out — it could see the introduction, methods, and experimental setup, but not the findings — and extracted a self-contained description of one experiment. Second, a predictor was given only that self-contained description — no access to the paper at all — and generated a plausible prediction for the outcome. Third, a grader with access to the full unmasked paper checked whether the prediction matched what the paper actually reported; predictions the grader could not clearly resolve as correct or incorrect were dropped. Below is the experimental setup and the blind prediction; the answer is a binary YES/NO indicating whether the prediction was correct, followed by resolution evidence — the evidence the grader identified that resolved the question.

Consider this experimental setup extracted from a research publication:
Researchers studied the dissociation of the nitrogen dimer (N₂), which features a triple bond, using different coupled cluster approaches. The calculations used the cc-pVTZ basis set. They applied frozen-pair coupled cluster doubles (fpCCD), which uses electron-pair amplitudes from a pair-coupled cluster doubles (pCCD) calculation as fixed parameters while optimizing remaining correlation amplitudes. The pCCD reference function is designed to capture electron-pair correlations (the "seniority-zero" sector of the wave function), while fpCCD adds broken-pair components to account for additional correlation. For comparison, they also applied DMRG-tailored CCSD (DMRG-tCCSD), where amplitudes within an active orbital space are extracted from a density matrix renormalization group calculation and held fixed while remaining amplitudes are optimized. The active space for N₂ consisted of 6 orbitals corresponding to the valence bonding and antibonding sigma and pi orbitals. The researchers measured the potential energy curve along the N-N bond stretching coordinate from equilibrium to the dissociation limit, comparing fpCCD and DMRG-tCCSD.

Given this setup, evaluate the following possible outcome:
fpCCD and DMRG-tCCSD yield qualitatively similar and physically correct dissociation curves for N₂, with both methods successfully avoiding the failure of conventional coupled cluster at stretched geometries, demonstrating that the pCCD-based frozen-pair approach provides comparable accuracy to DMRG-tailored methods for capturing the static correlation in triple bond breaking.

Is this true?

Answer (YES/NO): NO